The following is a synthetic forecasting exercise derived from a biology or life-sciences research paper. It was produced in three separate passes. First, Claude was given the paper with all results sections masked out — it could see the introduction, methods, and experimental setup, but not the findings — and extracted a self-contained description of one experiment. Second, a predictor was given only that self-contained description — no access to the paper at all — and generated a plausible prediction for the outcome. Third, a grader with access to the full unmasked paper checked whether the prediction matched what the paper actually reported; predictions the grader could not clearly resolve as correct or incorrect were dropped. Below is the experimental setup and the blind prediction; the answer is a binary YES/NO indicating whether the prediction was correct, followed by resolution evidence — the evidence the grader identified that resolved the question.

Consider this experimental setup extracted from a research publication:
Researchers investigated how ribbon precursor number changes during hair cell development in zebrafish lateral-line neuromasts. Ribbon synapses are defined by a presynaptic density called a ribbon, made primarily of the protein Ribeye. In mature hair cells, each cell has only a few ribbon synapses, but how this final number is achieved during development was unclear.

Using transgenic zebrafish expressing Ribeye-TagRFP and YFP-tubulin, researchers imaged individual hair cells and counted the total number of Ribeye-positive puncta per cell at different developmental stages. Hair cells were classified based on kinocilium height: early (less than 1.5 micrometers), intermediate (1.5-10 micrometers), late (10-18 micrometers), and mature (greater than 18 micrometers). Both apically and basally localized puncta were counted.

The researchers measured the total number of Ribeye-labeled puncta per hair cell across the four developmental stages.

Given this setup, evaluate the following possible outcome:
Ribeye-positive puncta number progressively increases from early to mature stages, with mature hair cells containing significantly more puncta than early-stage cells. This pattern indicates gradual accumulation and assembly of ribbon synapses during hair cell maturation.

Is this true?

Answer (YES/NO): NO